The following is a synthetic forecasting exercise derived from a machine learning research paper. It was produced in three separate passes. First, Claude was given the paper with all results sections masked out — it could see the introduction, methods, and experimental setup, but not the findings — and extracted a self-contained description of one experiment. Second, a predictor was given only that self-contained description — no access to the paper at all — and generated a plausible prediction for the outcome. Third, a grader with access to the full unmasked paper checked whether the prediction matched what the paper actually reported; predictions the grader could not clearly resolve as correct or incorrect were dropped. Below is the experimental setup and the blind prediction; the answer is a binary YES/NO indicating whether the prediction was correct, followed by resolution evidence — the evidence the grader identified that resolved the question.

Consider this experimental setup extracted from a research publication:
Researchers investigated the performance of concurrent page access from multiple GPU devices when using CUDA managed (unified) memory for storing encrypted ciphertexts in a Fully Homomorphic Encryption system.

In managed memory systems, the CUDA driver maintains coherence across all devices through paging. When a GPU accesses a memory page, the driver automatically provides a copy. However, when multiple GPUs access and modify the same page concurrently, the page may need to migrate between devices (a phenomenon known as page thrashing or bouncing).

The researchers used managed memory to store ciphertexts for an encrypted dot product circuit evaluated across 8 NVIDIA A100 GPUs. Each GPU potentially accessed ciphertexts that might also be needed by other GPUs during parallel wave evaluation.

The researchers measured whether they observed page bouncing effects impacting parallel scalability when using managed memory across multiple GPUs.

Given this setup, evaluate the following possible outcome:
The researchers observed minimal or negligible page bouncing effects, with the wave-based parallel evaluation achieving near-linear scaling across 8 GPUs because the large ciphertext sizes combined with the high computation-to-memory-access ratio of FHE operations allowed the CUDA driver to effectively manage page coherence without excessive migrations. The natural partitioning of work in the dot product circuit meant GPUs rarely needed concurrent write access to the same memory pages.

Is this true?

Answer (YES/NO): NO